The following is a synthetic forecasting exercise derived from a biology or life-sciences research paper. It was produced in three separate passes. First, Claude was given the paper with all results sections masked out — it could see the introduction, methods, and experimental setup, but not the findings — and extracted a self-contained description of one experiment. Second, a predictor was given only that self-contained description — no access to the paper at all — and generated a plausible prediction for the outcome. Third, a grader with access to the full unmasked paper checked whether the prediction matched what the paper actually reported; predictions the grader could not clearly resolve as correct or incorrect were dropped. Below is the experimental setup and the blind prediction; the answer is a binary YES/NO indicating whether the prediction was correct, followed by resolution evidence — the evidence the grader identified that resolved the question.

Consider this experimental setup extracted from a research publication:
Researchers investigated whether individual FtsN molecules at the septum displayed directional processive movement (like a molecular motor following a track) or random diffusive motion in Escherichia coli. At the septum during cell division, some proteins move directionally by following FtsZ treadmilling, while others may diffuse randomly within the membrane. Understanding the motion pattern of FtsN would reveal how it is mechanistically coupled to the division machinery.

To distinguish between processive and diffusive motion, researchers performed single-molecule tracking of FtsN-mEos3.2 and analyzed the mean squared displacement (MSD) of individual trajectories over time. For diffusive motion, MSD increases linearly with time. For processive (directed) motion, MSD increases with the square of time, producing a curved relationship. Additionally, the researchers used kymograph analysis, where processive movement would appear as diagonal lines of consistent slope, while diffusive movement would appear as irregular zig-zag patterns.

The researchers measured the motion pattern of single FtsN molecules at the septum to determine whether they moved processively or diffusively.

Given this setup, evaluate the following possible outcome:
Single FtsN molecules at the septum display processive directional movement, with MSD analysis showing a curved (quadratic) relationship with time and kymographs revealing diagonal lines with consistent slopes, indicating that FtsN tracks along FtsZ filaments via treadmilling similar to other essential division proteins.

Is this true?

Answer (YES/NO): NO